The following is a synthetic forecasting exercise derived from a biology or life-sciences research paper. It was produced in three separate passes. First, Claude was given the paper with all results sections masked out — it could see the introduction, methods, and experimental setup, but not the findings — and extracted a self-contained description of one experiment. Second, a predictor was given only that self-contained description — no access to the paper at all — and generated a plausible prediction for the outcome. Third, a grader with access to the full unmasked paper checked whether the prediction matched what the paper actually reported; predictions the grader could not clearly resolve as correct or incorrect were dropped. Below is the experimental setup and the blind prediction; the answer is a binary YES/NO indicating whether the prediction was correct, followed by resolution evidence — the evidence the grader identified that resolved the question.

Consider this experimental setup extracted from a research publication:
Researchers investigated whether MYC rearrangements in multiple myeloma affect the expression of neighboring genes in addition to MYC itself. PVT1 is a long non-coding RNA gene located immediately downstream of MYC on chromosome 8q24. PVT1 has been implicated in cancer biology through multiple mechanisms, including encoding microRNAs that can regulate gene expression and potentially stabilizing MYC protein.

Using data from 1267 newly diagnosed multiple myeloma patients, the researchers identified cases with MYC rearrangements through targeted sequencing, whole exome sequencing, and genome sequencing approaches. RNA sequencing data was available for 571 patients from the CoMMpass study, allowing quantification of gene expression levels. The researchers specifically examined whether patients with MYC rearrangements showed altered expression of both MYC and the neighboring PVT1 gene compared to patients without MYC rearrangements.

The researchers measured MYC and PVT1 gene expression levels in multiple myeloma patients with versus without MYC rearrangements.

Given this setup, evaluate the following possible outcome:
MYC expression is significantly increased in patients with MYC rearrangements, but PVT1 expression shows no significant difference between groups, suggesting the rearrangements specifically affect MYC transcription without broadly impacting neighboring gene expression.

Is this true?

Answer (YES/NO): NO